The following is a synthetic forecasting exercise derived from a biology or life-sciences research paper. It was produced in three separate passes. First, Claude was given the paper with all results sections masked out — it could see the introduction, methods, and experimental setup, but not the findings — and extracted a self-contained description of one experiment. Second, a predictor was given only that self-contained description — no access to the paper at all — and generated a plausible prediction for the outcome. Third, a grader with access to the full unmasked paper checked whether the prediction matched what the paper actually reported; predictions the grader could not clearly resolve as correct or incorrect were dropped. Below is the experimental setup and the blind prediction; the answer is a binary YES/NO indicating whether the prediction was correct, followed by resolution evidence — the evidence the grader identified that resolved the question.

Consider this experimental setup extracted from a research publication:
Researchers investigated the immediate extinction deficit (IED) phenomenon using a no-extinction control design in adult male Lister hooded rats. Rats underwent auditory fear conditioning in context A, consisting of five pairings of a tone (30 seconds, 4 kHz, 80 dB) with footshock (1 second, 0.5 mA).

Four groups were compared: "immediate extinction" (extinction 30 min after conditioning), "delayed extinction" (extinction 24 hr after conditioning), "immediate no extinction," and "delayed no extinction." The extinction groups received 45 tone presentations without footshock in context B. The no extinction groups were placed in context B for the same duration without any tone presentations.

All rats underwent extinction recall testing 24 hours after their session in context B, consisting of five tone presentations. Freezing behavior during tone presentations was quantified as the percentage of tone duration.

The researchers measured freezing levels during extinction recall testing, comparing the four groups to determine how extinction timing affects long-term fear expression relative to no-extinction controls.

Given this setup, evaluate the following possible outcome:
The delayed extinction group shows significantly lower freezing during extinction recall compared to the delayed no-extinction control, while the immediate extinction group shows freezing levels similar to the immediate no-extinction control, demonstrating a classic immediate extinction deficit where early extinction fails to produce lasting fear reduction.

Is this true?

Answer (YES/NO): YES